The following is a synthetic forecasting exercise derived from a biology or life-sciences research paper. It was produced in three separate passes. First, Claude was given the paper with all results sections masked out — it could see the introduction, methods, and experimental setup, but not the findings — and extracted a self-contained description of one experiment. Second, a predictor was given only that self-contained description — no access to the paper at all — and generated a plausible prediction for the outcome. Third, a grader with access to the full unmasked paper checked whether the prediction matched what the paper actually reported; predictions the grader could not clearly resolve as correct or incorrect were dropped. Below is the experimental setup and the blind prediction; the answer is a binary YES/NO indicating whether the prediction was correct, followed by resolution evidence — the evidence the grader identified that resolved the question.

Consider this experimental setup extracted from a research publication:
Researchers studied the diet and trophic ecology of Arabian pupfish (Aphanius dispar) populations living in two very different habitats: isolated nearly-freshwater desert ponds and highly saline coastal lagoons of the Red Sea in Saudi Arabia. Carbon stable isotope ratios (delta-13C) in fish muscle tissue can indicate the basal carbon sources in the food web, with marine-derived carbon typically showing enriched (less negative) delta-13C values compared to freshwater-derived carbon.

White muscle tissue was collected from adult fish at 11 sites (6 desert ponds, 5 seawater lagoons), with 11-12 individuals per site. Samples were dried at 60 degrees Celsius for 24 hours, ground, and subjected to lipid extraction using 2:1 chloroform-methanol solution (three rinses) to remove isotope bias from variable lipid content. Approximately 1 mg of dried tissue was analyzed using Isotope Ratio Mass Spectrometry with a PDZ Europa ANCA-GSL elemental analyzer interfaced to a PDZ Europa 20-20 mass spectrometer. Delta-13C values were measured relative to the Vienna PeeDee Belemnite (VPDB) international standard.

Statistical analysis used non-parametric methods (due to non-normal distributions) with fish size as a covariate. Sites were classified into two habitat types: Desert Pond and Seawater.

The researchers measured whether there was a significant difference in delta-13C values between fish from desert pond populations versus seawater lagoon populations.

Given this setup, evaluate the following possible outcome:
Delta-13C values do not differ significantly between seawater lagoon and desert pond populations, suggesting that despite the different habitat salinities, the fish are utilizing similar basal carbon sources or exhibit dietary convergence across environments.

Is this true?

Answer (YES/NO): NO